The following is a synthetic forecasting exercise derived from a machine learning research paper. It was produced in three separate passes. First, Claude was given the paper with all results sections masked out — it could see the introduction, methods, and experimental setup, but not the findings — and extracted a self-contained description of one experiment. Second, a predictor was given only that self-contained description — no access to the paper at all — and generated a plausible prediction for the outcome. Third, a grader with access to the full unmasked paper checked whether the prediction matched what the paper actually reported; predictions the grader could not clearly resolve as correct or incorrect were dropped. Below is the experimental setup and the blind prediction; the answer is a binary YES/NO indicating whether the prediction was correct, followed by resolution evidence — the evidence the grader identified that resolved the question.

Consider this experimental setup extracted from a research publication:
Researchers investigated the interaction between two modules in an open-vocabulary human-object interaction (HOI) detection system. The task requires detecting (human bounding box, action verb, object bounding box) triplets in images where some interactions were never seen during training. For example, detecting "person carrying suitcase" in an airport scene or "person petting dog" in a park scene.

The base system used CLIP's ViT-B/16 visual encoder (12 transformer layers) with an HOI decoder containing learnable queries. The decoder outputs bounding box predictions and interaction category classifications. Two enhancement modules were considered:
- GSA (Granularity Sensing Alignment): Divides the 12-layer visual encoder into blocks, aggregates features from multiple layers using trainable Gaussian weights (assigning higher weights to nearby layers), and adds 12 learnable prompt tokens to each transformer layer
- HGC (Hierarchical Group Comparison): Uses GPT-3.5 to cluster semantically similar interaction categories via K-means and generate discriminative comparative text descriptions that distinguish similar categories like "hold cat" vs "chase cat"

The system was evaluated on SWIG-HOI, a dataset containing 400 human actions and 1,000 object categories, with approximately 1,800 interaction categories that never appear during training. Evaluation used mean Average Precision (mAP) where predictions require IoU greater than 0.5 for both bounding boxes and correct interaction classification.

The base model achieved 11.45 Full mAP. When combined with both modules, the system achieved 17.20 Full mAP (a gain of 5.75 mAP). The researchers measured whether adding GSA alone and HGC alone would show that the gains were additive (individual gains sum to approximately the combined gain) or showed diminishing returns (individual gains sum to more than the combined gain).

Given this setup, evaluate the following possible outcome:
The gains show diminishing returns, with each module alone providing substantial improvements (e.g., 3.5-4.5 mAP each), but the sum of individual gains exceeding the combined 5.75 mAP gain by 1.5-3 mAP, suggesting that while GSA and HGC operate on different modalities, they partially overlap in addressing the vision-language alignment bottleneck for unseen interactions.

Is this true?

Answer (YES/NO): NO